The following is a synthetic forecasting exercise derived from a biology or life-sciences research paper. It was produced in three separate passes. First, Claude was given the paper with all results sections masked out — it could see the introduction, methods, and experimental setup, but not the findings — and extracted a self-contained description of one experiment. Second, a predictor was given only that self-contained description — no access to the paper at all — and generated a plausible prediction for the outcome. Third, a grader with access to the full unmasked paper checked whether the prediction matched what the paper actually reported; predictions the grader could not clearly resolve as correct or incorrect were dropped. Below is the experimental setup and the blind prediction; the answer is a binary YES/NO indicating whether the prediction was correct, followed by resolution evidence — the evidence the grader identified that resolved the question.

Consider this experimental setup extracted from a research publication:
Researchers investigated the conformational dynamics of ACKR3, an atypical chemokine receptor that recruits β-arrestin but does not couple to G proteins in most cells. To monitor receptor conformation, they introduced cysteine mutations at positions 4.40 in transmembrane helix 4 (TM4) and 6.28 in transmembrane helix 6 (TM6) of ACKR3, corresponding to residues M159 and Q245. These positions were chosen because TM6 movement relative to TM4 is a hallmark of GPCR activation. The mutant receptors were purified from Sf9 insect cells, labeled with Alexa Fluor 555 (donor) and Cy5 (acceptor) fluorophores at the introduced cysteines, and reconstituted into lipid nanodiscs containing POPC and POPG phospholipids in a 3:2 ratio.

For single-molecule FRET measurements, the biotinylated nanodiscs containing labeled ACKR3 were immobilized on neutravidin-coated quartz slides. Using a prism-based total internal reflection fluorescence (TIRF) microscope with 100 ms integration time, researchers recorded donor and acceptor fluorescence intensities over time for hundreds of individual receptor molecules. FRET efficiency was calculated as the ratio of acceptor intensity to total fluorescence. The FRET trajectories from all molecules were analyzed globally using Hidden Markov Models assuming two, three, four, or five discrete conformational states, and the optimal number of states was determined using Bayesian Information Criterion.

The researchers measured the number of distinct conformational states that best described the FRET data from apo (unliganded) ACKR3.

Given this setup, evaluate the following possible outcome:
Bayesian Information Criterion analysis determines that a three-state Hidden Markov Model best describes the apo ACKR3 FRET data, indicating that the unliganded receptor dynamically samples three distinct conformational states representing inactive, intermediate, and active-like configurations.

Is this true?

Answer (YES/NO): NO